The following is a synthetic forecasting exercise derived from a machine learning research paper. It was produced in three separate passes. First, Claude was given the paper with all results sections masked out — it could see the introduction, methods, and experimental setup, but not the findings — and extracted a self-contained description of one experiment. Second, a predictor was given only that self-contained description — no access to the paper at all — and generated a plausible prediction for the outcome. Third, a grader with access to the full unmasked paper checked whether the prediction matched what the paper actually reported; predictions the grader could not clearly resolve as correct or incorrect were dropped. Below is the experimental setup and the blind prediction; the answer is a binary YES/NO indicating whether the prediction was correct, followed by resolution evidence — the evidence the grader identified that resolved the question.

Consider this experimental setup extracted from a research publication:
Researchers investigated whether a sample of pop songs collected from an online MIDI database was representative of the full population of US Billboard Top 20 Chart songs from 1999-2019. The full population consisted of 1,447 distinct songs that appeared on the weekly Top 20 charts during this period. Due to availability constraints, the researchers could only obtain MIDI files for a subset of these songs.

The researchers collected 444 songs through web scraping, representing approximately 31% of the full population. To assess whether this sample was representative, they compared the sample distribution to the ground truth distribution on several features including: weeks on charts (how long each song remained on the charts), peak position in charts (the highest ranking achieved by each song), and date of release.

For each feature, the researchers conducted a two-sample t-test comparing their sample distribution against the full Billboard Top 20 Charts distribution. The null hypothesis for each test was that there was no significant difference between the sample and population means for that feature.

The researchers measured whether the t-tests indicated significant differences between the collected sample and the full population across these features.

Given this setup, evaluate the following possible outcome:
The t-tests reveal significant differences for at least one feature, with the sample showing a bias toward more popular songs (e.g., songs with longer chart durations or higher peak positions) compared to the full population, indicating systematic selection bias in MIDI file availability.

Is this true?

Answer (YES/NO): NO